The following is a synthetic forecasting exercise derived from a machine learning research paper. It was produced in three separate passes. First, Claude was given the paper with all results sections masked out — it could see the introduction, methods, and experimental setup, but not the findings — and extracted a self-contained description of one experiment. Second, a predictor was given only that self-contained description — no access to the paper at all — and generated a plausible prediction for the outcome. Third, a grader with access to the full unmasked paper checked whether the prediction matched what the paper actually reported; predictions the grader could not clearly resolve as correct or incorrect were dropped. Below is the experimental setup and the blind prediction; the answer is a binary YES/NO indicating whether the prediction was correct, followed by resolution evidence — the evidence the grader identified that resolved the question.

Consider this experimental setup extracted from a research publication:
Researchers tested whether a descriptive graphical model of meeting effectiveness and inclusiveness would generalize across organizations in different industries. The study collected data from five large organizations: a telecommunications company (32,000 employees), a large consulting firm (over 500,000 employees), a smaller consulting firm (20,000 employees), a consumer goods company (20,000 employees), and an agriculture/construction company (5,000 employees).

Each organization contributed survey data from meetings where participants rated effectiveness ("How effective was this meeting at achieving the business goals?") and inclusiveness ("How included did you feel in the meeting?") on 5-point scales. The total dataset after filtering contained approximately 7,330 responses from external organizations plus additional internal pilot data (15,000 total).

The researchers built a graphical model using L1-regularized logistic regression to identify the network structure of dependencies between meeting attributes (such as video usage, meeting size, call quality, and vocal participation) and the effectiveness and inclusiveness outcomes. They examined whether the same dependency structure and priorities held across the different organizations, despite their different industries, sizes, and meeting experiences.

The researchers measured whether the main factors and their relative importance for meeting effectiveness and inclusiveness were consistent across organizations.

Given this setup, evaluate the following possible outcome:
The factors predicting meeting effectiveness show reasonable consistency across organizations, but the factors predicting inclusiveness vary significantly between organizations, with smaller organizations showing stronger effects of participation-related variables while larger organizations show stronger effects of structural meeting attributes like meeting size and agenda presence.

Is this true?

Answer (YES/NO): NO